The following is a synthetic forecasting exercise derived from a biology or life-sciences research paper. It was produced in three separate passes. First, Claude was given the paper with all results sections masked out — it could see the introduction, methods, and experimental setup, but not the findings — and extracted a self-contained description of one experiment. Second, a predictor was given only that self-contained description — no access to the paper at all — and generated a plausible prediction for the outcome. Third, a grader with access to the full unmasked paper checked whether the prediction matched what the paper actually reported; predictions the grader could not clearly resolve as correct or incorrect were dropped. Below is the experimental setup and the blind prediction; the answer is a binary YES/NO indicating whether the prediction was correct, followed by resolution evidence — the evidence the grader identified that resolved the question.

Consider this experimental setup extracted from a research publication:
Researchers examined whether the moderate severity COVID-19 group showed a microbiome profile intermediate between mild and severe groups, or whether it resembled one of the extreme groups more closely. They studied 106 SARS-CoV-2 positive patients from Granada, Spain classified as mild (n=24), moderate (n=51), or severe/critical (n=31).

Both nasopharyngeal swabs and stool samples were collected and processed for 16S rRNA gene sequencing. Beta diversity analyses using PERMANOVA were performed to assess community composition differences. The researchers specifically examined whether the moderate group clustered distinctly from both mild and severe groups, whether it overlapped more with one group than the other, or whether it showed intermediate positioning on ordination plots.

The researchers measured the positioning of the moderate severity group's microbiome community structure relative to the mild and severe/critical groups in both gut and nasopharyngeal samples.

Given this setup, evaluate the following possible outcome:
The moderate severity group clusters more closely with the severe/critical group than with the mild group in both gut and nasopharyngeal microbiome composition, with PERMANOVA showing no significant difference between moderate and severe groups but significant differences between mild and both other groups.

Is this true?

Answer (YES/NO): NO